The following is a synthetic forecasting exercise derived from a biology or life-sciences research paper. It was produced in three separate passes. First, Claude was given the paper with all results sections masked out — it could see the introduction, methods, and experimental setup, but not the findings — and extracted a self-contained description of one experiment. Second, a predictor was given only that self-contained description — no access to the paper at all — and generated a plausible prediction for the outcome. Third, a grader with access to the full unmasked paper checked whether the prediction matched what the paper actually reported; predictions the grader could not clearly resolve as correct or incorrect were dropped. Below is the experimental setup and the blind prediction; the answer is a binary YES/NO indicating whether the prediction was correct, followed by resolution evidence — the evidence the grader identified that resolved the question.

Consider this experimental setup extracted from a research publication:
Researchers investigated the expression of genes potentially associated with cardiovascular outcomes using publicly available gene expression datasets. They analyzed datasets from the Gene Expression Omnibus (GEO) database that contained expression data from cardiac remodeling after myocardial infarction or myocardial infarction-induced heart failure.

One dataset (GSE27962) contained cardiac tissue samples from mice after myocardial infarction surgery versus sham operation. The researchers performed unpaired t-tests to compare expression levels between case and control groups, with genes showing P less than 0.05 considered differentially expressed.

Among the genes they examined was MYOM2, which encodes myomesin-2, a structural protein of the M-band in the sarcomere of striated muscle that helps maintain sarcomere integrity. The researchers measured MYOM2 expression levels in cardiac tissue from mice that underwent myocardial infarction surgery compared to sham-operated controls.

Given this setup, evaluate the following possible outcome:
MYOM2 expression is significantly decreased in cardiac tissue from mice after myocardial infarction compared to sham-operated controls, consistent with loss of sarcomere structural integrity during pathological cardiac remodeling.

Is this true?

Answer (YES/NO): YES